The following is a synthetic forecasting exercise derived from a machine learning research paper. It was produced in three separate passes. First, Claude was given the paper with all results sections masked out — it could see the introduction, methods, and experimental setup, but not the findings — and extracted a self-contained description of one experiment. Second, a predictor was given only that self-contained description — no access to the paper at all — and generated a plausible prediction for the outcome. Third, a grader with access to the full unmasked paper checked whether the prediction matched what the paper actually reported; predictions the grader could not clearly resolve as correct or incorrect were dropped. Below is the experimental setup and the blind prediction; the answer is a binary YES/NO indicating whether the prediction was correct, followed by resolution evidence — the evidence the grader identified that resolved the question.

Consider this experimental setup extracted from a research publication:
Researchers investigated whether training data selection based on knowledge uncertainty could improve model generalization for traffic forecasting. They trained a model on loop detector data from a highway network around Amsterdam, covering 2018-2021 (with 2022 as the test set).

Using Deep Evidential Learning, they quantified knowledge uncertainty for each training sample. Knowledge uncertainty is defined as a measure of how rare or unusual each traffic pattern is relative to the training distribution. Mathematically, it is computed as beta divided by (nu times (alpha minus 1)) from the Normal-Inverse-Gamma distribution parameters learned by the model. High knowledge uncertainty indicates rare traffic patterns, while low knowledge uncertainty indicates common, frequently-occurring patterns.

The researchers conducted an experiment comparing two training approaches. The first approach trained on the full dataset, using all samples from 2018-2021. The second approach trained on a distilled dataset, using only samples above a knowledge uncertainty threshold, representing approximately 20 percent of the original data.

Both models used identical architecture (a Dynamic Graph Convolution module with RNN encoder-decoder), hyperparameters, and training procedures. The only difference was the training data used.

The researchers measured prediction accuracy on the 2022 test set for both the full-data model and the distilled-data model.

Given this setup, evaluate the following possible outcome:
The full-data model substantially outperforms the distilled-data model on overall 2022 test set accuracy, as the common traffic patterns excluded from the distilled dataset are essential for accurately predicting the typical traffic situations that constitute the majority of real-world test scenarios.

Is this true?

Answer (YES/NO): NO